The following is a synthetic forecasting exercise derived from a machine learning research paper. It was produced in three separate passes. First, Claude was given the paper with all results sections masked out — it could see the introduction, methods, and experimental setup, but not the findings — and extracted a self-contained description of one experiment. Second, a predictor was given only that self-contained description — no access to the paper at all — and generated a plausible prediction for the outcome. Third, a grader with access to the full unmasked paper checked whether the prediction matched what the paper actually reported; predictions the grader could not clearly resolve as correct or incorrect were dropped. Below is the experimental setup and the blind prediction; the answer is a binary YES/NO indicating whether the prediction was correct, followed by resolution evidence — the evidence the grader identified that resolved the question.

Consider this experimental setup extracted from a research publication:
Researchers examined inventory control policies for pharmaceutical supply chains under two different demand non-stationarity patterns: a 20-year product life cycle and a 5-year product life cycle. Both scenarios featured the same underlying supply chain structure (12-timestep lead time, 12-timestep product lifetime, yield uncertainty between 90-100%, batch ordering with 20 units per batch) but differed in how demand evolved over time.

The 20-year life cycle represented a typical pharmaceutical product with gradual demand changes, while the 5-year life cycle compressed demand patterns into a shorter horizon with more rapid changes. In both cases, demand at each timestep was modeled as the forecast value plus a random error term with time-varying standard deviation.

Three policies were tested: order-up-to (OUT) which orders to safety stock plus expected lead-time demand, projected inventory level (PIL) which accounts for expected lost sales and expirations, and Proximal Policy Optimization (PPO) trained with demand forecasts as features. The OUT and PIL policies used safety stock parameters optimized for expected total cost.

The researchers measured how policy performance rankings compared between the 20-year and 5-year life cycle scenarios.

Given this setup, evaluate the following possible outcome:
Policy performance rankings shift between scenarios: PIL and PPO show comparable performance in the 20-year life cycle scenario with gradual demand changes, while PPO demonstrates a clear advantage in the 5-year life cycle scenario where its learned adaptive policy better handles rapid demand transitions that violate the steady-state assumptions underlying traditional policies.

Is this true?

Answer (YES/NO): NO